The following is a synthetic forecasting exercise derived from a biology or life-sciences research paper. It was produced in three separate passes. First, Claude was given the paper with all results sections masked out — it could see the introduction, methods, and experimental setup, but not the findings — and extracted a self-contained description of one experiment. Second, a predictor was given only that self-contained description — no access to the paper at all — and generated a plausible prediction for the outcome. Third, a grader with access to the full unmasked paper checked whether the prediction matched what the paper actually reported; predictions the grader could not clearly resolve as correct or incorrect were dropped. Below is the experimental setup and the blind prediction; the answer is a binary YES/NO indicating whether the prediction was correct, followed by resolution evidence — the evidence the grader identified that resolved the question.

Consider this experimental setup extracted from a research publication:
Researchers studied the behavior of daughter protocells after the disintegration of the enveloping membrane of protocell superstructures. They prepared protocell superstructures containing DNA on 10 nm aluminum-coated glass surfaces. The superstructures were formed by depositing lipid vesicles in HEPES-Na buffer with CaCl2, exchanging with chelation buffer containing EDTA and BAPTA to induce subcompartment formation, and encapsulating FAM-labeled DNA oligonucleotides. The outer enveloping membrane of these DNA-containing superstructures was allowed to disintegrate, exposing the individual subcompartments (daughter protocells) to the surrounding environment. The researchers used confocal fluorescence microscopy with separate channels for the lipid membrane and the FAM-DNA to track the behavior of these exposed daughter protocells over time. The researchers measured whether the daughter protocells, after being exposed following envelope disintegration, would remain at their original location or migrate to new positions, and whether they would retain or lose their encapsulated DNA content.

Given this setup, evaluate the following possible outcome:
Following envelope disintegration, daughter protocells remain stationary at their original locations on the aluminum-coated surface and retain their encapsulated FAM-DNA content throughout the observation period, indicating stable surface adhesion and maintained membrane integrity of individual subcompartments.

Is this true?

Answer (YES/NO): NO